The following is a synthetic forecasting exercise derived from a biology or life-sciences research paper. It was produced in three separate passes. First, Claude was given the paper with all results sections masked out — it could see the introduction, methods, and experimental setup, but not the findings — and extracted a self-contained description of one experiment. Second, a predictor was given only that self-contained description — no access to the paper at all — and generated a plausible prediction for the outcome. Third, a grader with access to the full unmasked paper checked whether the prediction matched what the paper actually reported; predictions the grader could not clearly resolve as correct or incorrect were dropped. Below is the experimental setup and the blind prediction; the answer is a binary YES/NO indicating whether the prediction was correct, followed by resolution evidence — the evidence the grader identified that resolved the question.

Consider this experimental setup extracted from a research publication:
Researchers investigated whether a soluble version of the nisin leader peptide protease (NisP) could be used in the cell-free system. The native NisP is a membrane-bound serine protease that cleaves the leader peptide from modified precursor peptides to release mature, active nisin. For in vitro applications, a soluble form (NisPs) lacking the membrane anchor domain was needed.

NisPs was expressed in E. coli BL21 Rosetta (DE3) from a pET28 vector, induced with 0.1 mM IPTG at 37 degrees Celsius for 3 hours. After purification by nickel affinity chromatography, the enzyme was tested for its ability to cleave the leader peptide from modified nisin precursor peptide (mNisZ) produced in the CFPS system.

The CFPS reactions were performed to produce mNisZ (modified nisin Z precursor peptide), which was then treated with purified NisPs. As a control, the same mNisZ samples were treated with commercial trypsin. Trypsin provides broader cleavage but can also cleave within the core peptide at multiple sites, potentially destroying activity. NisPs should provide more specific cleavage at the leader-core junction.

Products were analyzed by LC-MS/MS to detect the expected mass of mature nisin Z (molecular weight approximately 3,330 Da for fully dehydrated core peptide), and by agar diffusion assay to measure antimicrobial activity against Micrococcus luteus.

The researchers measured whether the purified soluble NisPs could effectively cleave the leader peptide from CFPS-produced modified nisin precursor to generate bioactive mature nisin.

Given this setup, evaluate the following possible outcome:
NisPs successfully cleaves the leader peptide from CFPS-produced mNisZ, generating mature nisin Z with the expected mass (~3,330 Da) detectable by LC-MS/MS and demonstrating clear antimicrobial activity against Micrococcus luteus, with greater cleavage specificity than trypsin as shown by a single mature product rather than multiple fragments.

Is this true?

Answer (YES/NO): NO